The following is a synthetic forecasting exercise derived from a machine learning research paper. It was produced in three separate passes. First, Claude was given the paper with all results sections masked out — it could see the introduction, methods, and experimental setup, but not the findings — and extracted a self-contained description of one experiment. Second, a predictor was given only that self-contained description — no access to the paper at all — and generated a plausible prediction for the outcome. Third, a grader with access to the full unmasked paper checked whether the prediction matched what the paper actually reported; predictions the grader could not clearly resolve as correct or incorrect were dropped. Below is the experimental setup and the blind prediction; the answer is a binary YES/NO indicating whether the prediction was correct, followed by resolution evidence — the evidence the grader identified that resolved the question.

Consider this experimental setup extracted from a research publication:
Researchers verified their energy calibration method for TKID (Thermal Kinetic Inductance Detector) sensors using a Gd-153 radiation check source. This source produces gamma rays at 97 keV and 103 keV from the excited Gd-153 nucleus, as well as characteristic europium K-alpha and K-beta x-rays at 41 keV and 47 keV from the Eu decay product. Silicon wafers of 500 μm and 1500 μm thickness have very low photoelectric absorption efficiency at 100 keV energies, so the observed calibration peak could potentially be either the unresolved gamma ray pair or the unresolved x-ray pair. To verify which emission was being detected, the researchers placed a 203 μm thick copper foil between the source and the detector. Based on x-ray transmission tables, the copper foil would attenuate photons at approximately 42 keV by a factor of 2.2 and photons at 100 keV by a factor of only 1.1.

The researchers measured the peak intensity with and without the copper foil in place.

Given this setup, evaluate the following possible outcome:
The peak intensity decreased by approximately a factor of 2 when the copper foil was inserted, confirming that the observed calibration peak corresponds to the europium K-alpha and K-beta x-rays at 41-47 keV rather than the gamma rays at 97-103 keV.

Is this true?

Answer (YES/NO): YES